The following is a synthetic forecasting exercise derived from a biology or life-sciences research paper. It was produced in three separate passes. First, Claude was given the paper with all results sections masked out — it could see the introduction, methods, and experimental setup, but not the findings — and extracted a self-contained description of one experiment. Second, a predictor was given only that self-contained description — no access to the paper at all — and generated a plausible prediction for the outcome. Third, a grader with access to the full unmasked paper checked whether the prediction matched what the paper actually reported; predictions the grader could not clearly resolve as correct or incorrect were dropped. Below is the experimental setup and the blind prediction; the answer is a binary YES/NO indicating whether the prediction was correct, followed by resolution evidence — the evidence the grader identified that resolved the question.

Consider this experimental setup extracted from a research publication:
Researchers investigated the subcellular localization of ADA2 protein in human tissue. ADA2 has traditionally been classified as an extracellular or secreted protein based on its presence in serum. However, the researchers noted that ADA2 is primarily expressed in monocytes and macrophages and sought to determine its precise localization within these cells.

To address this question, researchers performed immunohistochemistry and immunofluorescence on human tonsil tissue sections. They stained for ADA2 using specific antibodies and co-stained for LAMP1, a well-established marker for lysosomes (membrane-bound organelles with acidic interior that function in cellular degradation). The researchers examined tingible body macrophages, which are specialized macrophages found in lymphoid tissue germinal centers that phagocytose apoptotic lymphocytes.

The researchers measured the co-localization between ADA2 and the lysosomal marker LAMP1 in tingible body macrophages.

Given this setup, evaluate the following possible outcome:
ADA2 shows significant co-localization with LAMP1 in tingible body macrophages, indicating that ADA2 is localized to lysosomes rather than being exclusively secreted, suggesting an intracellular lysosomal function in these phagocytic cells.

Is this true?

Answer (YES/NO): YES